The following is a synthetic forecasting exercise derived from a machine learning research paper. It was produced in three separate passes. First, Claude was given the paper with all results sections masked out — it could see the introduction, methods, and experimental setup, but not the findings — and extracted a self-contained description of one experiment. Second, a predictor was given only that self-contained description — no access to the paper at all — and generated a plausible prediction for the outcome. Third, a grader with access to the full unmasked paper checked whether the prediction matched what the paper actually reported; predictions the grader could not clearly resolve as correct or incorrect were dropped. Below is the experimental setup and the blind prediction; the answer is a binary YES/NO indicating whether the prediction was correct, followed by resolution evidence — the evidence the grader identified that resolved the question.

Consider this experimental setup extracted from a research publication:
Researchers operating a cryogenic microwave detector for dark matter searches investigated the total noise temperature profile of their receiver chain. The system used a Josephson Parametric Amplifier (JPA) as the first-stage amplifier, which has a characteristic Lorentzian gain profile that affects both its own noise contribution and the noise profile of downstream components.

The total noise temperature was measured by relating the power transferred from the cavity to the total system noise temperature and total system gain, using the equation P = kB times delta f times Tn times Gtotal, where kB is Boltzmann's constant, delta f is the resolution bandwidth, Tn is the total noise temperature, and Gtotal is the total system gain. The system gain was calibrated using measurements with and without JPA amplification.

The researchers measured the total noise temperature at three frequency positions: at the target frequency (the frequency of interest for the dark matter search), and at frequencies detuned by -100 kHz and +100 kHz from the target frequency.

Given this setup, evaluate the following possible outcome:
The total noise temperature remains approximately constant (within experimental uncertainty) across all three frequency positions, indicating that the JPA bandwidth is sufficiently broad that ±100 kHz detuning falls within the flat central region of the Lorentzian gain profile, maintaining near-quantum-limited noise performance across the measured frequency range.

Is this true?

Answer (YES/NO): NO